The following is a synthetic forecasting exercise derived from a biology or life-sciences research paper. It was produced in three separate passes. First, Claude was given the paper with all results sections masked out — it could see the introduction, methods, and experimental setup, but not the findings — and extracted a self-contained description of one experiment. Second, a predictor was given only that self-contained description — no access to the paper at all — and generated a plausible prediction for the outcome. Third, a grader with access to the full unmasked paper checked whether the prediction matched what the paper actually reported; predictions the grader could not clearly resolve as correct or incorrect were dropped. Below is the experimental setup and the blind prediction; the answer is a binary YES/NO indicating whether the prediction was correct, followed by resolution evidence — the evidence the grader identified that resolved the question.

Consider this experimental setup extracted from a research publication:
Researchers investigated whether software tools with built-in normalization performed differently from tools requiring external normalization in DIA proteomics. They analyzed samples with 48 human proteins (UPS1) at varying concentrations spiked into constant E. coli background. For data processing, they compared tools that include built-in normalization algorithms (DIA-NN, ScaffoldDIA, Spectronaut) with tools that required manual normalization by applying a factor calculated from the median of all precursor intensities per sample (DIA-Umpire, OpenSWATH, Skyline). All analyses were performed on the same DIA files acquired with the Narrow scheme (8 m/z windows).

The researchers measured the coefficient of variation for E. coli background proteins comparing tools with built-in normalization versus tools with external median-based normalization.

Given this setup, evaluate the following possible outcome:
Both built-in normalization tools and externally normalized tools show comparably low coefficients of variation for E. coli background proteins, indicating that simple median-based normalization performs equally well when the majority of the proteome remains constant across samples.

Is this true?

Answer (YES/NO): NO